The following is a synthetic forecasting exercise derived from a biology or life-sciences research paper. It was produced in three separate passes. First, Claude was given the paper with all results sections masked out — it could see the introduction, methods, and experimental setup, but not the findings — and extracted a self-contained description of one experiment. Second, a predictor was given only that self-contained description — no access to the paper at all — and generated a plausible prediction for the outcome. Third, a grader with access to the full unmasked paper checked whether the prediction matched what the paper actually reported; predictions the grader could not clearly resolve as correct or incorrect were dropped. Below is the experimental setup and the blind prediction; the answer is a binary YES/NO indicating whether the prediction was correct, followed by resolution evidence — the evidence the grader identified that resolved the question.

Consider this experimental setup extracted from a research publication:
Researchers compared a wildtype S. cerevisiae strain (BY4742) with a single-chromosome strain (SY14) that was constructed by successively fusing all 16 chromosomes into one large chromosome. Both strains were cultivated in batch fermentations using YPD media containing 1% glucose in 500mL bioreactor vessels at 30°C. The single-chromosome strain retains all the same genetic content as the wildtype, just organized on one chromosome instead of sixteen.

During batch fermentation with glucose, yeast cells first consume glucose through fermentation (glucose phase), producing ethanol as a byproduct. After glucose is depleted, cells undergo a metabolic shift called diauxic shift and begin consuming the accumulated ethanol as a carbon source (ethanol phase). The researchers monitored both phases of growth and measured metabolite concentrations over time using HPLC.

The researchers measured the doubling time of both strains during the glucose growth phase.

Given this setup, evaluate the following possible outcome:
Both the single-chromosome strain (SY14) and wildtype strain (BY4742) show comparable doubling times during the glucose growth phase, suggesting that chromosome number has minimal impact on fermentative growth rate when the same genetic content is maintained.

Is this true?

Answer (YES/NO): NO